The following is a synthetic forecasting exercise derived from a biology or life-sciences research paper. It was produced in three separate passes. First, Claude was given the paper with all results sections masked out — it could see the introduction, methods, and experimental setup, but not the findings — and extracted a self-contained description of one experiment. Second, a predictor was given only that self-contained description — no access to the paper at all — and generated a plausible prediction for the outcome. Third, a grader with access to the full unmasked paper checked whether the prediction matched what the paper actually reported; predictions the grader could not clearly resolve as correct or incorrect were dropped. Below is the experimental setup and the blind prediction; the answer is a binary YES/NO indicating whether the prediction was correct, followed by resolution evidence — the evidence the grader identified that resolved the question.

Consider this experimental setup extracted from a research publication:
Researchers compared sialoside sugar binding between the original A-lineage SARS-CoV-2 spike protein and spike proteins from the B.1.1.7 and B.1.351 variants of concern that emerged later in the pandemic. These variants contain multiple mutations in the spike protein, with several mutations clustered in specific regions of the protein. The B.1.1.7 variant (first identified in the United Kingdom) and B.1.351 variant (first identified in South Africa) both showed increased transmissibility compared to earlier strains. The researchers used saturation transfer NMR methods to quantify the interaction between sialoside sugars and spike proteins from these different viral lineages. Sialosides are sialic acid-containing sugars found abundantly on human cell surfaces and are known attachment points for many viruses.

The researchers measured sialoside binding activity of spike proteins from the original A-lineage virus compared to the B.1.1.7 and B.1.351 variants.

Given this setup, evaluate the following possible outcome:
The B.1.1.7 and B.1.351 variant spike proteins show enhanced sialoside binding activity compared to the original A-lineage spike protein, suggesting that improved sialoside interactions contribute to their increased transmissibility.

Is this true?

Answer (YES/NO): NO